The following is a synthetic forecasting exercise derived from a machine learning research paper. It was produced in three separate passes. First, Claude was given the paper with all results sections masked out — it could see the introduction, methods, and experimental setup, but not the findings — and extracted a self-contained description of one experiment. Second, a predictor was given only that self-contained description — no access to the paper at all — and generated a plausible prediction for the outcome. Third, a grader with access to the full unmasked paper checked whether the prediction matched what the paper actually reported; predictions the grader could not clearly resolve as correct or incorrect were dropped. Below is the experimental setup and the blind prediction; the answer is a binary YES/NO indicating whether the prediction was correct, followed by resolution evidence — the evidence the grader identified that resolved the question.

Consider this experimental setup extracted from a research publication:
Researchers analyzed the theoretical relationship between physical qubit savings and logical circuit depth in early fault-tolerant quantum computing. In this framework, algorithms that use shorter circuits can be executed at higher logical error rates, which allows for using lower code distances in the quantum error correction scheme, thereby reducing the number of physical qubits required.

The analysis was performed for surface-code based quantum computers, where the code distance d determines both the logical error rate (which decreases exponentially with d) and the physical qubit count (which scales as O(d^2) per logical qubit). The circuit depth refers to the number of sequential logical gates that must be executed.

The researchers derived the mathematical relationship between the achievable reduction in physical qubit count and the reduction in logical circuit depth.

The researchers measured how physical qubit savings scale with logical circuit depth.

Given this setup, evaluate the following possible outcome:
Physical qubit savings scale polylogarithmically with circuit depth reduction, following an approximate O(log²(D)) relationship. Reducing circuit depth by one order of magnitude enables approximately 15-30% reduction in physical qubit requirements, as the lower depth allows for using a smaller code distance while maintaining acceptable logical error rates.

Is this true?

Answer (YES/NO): NO